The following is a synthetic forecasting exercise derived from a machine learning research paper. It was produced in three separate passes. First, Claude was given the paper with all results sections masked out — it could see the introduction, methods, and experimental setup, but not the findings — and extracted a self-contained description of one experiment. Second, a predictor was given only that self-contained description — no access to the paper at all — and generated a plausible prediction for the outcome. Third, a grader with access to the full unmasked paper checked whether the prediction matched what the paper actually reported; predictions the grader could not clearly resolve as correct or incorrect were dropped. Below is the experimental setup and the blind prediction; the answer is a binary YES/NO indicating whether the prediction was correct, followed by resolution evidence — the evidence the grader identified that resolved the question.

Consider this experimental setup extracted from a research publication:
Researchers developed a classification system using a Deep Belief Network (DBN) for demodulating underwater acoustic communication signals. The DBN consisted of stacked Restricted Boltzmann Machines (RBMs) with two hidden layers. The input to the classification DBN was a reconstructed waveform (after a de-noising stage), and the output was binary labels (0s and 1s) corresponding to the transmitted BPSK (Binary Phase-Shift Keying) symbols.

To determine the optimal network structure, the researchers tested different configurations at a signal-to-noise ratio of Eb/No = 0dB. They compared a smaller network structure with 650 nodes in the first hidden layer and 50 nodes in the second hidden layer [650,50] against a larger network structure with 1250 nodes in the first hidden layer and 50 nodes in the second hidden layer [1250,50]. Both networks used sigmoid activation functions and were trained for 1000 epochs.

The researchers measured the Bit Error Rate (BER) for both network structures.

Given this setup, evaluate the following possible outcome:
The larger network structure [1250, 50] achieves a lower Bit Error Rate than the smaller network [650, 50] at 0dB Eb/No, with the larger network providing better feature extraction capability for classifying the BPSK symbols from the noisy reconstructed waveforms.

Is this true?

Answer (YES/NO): YES